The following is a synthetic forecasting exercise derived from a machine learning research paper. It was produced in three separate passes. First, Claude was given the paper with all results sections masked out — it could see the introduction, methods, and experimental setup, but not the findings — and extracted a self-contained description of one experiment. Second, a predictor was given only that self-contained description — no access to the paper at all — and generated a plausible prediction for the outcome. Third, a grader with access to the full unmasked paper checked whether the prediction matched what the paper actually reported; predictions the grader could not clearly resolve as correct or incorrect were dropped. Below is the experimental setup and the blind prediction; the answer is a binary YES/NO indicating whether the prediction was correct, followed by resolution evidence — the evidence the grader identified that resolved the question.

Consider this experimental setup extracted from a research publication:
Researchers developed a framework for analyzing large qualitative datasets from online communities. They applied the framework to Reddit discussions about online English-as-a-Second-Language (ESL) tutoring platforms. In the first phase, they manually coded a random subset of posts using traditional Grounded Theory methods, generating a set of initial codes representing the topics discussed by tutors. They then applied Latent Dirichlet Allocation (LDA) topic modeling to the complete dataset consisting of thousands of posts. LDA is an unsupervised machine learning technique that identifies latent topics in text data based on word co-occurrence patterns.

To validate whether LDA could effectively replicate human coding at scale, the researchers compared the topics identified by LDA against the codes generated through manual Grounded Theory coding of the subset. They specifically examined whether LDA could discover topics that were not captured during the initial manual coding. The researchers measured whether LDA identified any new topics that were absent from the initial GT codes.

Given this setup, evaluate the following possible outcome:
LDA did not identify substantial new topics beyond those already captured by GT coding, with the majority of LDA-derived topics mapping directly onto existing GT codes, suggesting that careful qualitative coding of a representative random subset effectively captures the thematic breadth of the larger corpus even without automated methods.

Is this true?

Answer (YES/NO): NO